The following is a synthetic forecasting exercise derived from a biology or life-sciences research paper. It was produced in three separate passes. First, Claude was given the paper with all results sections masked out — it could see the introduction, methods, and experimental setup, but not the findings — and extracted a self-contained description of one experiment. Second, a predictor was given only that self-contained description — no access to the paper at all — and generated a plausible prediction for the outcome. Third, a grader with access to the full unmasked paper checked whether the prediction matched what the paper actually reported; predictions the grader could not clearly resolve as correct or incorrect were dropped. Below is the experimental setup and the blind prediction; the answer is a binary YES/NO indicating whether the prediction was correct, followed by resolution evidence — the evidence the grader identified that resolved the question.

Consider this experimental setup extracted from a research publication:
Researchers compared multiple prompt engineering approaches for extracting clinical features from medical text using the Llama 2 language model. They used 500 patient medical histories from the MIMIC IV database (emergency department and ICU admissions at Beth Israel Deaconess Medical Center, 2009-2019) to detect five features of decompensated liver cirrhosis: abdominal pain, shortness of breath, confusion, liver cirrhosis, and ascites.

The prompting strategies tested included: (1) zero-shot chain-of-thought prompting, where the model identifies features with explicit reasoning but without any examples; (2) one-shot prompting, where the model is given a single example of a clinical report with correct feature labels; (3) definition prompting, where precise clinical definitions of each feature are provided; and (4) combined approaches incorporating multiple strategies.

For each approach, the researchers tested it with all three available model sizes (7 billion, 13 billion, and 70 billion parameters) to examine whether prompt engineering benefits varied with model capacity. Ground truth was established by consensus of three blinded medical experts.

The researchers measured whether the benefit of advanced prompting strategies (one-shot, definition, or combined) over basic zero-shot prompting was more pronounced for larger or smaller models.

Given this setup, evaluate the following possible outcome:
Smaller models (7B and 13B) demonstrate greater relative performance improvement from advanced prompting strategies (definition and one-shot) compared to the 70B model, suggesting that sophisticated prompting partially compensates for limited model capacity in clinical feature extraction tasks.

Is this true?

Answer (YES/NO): YES